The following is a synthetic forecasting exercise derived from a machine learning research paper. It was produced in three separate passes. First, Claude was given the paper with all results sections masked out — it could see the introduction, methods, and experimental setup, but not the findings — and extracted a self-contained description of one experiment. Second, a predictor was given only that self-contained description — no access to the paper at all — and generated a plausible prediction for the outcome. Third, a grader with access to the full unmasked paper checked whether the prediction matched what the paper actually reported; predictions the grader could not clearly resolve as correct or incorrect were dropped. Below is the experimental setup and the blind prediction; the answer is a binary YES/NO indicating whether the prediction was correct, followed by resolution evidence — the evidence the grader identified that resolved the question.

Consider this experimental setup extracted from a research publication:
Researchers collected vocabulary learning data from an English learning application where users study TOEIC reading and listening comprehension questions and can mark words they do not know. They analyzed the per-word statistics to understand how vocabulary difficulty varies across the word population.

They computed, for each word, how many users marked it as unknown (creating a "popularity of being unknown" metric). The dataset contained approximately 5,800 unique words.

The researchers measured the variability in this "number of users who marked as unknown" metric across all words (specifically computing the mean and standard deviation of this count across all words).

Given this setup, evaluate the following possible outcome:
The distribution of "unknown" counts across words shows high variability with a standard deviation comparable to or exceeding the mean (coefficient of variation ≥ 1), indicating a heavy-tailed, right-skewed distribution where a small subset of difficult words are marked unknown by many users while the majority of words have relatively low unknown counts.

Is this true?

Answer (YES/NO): YES